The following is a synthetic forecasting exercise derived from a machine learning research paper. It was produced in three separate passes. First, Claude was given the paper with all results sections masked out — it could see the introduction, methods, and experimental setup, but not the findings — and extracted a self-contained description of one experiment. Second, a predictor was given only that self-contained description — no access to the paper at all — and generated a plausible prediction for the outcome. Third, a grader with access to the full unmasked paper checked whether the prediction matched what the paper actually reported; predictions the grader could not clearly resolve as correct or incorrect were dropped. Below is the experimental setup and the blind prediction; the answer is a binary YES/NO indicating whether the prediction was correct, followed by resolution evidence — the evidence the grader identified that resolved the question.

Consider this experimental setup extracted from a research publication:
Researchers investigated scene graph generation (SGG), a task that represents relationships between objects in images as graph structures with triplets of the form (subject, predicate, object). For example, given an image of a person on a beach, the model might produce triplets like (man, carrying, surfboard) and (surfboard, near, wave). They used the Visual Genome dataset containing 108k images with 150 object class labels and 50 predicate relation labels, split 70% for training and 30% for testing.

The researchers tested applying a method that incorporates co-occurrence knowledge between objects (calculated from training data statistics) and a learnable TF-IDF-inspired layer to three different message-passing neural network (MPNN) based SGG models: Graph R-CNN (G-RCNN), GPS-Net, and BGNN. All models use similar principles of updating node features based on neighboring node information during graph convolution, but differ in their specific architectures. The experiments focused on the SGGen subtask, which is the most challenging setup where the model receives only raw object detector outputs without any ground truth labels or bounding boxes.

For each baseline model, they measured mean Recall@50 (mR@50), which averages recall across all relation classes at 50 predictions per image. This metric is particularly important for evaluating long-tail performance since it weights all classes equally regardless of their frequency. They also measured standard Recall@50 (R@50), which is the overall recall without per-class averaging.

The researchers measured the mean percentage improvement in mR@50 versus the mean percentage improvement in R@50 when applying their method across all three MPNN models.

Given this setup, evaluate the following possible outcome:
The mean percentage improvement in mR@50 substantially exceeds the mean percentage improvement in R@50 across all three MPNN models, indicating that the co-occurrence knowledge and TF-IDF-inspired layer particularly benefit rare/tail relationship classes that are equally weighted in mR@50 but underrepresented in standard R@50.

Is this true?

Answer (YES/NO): YES